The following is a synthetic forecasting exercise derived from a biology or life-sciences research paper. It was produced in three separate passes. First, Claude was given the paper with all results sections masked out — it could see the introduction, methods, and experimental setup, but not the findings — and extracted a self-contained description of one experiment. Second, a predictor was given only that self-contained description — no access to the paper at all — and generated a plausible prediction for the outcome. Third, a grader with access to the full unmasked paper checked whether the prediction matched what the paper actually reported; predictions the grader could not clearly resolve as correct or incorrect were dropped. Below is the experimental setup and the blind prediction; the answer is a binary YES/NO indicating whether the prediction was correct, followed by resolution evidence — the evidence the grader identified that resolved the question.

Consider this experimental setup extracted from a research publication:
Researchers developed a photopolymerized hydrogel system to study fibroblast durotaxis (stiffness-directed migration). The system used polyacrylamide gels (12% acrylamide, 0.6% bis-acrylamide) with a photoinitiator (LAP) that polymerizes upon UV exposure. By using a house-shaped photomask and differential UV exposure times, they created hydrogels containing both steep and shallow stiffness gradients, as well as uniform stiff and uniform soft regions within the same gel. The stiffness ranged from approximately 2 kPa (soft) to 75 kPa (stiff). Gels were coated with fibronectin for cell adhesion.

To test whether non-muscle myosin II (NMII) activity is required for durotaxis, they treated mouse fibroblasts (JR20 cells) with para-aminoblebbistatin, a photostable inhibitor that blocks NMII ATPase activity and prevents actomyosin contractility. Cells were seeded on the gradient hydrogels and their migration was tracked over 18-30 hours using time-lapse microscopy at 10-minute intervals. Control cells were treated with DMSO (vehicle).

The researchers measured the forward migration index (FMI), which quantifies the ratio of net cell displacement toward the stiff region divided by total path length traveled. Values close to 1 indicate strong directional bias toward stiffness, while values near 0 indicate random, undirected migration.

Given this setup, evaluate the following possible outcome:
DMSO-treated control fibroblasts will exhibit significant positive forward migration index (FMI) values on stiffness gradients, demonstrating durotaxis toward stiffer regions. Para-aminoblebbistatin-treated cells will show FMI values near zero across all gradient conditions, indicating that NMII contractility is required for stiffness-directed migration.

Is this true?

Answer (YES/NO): YES